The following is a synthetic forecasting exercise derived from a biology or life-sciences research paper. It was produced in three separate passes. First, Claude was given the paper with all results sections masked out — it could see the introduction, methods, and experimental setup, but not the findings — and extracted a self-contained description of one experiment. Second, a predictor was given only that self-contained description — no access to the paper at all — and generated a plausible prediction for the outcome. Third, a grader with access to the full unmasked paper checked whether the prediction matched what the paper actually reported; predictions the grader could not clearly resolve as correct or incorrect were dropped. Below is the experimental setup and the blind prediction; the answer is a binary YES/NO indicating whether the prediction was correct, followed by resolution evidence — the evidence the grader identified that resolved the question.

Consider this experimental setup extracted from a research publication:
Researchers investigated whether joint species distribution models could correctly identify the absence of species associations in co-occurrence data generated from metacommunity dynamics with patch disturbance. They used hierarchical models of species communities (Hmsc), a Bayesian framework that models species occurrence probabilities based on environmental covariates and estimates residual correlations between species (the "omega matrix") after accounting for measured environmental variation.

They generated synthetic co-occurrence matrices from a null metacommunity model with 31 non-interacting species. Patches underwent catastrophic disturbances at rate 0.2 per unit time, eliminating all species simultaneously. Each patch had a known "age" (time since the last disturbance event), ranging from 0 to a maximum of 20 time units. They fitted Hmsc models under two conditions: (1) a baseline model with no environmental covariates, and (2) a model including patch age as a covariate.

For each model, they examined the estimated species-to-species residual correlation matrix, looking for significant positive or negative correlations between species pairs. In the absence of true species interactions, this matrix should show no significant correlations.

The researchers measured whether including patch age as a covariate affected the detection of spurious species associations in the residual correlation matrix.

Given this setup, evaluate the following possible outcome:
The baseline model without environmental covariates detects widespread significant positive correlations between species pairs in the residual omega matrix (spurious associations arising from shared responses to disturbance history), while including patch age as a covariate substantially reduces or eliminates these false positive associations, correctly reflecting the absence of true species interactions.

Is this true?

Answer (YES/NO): YES